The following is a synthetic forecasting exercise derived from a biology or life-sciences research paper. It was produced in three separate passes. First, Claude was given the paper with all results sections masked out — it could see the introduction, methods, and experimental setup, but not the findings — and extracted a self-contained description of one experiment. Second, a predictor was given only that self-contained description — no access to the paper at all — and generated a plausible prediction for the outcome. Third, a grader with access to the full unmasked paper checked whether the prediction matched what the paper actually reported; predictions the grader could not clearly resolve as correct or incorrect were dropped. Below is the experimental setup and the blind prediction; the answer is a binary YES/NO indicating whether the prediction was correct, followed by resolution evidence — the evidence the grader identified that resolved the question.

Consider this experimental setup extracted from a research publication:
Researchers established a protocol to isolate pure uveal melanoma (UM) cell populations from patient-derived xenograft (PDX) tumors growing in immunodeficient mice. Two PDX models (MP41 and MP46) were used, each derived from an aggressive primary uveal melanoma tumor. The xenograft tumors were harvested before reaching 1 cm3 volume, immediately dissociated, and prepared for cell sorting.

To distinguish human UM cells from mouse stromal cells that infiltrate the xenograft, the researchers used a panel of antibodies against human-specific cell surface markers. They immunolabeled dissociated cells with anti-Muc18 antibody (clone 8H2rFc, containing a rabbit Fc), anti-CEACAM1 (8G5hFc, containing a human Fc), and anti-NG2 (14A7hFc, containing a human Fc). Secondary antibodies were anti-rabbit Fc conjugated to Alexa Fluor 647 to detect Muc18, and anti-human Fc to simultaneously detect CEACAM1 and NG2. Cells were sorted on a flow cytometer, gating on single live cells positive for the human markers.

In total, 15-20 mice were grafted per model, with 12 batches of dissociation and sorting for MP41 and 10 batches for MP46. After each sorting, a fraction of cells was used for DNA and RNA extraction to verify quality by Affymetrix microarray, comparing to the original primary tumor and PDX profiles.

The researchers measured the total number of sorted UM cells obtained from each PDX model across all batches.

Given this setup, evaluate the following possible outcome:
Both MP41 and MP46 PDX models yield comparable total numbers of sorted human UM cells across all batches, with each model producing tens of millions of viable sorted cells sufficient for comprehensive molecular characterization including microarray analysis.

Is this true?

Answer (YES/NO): NO